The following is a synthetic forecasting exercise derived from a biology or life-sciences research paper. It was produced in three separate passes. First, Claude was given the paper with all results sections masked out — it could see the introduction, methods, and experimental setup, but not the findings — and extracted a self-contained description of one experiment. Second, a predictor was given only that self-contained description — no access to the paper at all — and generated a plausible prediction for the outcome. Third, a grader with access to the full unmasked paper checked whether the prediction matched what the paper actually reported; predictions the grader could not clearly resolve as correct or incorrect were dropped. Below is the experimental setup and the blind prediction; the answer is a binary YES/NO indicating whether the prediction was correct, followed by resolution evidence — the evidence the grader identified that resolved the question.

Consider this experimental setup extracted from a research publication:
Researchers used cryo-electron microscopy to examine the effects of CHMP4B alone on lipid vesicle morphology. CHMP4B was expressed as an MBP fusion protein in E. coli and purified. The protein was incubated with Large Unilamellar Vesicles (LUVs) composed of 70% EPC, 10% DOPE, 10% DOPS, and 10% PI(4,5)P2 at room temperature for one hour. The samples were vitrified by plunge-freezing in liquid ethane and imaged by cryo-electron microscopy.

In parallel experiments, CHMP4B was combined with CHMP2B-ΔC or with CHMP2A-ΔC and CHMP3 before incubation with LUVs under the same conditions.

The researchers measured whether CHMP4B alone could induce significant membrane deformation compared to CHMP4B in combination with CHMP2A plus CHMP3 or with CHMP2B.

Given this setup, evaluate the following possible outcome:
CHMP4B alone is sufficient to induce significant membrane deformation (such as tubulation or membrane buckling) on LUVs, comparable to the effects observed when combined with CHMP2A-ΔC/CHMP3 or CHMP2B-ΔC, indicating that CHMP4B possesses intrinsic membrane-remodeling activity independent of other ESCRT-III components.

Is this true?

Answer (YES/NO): NO